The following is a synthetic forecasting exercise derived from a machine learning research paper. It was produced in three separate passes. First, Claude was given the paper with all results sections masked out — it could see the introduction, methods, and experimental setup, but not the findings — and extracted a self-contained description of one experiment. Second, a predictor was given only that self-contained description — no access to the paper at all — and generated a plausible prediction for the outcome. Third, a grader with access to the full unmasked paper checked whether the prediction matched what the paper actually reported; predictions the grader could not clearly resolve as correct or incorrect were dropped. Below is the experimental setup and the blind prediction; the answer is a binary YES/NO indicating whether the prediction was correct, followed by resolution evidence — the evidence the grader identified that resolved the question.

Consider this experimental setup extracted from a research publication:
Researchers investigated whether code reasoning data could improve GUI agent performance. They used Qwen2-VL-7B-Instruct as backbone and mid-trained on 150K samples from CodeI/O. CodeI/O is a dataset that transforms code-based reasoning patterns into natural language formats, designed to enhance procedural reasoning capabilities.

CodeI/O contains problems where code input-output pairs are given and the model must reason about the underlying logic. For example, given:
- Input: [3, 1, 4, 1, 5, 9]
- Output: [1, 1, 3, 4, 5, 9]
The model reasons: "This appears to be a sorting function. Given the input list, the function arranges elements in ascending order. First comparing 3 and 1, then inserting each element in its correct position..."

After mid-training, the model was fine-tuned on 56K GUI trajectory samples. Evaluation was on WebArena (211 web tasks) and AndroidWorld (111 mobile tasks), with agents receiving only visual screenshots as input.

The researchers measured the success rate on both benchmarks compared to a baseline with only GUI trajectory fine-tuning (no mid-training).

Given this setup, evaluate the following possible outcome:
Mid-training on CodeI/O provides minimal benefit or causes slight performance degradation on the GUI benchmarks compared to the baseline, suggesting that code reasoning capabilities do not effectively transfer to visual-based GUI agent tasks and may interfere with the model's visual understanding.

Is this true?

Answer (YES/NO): NO